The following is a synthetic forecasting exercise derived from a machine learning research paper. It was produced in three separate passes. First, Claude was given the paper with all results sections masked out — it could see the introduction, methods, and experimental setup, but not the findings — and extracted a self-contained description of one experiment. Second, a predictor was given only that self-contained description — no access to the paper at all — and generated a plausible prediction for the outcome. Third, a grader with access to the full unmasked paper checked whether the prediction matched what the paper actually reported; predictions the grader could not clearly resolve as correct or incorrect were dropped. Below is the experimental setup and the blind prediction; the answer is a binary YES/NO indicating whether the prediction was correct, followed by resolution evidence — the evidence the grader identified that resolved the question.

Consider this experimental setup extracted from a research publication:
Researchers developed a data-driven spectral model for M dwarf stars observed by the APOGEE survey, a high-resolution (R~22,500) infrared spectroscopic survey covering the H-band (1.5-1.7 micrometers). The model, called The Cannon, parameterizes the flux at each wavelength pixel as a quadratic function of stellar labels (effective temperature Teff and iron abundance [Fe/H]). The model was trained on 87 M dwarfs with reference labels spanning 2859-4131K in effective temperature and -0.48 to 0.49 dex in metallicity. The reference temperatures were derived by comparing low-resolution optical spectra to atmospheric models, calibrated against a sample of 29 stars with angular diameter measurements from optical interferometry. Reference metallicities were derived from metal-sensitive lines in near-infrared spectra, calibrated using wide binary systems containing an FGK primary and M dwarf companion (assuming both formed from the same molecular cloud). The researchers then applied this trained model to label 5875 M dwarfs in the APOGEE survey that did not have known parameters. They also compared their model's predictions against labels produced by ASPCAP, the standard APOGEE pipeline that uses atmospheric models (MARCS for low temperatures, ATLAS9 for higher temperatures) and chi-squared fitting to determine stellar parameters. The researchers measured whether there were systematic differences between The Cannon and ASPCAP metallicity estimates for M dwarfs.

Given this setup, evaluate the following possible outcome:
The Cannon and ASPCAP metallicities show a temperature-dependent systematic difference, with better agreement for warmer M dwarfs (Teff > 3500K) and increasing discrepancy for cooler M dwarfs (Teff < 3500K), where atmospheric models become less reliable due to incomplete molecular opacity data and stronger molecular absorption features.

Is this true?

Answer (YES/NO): YES